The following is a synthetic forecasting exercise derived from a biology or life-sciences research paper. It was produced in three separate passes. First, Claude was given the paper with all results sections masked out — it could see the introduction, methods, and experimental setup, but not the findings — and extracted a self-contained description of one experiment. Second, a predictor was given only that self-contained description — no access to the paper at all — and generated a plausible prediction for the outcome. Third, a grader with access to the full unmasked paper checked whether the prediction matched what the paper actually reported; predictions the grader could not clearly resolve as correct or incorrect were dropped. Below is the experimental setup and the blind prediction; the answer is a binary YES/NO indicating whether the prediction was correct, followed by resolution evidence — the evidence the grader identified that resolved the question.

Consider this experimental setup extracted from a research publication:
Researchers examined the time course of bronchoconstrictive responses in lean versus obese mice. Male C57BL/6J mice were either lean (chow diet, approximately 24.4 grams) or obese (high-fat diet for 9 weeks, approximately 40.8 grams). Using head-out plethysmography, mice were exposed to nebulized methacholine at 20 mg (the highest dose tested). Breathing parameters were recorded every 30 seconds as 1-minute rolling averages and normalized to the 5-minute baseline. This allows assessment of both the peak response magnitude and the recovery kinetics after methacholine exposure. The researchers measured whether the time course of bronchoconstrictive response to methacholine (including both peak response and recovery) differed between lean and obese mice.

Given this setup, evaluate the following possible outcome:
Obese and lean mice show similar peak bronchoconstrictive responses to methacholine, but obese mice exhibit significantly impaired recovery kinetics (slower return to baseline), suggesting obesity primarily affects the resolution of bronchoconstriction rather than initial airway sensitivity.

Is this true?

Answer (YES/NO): NO